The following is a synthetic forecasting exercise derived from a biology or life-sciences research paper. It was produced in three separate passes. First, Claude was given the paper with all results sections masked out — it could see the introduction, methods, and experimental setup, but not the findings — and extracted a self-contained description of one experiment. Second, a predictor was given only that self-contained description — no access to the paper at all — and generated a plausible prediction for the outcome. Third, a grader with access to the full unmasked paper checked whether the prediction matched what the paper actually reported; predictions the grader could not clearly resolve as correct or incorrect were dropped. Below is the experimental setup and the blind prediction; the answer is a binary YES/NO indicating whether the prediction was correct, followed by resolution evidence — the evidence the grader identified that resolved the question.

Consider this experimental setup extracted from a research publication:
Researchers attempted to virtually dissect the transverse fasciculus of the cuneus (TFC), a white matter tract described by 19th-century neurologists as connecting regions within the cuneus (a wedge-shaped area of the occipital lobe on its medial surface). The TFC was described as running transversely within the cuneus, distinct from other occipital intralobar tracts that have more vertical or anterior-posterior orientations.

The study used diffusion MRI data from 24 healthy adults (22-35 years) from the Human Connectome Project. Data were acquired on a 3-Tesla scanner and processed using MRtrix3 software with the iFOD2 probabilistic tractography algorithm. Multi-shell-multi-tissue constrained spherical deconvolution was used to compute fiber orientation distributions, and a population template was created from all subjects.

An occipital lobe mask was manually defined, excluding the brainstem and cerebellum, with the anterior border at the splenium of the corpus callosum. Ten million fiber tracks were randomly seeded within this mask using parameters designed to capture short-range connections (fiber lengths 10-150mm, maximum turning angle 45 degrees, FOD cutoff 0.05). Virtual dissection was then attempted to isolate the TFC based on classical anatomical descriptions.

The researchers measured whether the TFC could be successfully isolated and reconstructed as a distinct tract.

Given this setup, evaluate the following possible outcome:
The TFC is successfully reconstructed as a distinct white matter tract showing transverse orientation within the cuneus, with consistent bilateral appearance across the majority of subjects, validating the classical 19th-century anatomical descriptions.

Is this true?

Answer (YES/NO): NO